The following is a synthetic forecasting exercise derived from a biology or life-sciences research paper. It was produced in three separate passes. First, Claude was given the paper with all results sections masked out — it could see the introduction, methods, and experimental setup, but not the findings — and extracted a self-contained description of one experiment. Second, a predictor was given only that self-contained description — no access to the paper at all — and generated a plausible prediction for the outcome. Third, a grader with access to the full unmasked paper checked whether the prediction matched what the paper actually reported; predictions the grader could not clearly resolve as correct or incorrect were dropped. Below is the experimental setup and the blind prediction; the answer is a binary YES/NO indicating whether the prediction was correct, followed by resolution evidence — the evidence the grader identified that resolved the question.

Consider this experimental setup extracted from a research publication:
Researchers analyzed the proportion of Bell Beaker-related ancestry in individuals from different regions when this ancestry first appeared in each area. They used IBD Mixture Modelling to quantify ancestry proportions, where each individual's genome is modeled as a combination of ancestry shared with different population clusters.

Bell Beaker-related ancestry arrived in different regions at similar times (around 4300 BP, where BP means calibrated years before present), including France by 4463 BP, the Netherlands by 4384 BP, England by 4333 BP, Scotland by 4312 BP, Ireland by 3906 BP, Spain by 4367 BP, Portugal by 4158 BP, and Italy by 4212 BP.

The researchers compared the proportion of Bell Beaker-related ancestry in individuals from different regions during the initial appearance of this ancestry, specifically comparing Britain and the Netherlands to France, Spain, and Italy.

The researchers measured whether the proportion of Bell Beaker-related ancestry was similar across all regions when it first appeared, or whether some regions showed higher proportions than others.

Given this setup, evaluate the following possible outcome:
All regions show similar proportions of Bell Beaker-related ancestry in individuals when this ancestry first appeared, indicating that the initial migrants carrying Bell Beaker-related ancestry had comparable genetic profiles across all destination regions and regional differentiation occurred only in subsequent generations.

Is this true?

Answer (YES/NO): NO